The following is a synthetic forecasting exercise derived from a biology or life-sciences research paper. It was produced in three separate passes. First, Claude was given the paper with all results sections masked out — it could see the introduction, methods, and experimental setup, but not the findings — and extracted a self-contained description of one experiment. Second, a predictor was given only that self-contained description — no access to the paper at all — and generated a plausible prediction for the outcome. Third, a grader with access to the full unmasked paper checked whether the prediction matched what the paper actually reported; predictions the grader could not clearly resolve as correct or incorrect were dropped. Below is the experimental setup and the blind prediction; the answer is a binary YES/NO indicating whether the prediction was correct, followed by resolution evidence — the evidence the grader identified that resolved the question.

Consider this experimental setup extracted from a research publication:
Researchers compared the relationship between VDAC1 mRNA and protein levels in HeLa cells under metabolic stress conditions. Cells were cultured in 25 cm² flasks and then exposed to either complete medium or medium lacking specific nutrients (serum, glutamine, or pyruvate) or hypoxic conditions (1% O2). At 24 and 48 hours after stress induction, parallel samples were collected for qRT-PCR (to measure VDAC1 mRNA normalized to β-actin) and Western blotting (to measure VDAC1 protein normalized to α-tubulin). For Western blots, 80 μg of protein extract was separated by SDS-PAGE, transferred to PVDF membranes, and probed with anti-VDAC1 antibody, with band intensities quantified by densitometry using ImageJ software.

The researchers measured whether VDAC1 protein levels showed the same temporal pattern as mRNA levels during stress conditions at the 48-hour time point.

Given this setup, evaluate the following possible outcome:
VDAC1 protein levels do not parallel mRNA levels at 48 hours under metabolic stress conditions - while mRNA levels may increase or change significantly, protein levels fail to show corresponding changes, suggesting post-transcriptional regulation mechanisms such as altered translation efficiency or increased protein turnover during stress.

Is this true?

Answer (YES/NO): YES